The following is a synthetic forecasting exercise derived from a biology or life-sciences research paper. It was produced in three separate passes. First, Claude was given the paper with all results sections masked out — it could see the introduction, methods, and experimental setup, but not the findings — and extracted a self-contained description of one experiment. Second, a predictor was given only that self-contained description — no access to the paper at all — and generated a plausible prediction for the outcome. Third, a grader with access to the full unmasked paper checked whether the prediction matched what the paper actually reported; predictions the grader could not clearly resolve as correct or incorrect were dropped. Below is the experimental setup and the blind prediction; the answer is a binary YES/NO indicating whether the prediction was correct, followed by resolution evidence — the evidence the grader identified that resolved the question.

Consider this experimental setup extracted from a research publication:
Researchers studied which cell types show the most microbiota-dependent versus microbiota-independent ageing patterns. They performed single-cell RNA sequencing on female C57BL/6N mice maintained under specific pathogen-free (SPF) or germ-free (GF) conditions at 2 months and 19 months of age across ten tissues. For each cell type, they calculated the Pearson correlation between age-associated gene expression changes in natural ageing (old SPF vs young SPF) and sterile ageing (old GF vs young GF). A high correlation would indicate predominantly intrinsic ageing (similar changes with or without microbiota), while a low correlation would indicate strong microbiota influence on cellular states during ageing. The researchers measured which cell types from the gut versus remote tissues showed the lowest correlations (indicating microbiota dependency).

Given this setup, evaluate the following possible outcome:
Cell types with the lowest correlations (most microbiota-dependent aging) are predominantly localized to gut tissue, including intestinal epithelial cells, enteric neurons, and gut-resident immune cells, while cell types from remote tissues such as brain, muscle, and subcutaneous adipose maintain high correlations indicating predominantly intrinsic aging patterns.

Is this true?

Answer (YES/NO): NO